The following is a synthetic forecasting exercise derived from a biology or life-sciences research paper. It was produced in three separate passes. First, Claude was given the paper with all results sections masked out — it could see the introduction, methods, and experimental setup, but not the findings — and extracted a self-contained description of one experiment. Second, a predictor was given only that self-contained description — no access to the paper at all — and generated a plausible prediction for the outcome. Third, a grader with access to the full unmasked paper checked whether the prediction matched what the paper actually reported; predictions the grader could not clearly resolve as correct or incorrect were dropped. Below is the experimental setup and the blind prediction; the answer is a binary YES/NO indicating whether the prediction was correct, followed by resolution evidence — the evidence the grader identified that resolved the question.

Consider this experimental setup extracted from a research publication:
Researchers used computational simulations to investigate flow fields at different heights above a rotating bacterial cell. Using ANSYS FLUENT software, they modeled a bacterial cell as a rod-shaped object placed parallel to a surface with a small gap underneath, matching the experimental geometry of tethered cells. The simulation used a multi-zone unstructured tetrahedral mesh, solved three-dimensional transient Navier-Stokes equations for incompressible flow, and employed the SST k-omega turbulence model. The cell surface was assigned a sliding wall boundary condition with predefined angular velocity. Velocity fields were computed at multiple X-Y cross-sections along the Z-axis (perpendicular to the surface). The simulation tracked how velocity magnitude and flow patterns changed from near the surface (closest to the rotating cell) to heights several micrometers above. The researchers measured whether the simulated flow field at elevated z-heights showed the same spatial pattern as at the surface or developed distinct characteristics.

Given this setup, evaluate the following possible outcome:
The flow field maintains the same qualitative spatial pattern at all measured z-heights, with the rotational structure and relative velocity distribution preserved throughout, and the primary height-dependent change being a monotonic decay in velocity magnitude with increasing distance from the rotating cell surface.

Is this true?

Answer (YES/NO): YES